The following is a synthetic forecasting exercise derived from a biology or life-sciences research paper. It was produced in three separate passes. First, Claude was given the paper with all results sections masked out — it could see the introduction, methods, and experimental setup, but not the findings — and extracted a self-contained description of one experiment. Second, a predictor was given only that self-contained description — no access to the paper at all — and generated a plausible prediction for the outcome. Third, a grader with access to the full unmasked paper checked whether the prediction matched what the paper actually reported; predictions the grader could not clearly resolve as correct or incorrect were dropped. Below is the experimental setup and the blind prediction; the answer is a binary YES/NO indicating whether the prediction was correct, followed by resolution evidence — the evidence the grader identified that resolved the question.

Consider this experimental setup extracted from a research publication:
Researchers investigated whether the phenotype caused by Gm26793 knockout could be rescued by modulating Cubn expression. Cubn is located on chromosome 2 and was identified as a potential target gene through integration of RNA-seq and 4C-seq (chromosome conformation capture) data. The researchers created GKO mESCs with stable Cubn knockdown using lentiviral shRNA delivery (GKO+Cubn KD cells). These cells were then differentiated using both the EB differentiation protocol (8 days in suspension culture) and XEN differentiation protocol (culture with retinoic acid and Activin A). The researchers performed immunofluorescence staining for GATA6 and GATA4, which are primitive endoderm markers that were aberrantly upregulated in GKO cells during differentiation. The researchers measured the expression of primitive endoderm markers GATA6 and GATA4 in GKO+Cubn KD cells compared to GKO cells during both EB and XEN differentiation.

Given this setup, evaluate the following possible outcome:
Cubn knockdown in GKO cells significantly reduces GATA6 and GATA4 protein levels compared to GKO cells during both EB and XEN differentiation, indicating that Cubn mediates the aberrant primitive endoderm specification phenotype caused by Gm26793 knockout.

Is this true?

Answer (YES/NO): YES